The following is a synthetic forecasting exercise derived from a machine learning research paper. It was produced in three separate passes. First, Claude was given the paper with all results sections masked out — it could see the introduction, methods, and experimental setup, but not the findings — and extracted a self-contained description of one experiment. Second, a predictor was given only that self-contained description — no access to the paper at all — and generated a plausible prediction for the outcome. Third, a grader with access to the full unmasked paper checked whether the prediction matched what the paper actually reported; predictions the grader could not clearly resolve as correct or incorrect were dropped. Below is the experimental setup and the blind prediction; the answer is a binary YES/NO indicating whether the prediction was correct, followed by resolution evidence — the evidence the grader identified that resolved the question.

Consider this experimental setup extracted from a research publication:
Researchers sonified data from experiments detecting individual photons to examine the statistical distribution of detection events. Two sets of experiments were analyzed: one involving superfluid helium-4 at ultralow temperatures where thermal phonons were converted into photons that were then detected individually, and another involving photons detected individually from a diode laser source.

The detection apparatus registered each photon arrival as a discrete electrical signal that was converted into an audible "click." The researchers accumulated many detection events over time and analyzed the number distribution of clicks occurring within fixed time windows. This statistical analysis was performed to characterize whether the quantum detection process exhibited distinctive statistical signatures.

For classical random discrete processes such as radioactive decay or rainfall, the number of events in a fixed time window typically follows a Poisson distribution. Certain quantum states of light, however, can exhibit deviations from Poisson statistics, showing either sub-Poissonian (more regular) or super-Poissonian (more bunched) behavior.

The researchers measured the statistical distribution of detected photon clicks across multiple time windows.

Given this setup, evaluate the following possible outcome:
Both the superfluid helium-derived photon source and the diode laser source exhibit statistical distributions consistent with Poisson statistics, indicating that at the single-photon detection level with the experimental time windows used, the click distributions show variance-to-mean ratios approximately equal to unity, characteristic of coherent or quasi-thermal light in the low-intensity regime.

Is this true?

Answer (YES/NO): YES